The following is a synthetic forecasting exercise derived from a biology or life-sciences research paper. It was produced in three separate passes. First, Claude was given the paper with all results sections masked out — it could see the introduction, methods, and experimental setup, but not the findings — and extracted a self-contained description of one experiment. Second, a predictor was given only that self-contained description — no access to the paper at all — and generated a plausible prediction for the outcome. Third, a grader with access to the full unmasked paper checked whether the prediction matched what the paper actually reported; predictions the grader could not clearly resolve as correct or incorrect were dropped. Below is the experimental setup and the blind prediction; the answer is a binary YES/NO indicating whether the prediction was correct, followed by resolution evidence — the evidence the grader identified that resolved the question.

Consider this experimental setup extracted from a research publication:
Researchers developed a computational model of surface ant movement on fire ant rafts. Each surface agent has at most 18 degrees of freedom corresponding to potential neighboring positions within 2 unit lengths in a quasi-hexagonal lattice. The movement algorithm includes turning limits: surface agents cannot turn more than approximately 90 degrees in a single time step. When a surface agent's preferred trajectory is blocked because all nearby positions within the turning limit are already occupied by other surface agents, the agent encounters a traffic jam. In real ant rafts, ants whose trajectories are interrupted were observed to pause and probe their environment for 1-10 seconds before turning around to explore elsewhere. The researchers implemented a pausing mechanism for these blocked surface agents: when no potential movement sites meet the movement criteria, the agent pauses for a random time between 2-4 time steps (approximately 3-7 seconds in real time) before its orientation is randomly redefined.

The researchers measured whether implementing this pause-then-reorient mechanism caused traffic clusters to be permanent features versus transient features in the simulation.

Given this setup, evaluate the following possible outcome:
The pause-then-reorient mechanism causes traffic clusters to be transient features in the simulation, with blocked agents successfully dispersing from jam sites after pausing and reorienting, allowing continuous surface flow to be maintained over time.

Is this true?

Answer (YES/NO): YES